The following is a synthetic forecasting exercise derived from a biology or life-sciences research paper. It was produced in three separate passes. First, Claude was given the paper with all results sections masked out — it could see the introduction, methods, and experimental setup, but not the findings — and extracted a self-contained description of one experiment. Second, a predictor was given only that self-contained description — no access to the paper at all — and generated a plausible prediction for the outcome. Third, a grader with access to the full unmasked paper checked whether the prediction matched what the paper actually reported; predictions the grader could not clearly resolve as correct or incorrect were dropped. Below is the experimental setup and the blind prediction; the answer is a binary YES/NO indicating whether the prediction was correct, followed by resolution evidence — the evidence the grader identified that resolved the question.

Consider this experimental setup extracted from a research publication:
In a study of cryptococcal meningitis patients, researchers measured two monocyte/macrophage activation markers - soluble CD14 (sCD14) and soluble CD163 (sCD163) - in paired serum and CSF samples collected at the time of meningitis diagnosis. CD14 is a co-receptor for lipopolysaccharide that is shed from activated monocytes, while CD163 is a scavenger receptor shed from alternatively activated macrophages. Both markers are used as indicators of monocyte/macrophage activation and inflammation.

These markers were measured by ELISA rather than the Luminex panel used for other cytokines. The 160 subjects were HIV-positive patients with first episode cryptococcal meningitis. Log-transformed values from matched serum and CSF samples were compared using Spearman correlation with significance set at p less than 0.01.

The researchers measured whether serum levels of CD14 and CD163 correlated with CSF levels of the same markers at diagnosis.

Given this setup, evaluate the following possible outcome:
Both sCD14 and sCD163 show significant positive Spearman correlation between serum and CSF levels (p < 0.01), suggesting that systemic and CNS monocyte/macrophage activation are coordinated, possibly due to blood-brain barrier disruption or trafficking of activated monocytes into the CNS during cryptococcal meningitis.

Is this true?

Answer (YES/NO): NO